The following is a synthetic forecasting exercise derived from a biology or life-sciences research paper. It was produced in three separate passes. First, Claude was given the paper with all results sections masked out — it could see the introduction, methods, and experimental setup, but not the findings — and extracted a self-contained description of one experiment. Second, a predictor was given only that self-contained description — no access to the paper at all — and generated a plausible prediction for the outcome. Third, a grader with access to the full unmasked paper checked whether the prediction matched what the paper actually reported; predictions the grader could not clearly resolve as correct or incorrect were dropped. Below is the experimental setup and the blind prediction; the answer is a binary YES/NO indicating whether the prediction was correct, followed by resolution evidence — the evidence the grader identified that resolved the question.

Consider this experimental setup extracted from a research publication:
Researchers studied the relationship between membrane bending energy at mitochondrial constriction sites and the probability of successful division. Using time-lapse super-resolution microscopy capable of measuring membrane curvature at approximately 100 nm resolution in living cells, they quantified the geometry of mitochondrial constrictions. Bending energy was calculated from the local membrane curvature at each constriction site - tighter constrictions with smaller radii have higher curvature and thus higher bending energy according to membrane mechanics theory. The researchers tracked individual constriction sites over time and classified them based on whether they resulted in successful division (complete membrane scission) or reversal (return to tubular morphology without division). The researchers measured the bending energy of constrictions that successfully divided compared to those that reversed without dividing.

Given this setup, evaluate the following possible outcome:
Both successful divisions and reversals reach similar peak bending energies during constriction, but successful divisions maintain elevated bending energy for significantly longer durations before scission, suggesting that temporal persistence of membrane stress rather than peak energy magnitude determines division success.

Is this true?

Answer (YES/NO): NO